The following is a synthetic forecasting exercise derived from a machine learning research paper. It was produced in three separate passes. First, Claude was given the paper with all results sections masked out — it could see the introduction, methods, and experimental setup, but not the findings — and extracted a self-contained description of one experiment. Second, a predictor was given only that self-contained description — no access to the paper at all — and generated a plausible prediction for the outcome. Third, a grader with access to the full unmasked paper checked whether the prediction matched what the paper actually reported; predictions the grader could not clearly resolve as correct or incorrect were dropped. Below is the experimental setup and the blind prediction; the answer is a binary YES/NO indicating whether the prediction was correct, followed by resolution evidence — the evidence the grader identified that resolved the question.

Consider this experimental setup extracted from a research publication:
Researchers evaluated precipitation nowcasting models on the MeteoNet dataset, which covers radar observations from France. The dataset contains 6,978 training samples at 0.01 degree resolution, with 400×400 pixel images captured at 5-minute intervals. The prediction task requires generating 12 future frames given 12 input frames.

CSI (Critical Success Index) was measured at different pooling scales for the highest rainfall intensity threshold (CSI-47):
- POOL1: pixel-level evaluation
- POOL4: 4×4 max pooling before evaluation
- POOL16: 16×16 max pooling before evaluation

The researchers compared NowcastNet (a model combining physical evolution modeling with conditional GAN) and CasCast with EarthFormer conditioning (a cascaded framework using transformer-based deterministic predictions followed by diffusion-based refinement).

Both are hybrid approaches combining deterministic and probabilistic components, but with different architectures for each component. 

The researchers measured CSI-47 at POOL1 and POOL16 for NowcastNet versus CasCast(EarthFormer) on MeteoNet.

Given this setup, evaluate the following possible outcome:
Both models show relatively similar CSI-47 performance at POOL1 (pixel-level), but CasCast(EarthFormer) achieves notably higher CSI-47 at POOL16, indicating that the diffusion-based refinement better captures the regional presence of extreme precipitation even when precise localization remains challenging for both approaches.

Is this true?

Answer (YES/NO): YES